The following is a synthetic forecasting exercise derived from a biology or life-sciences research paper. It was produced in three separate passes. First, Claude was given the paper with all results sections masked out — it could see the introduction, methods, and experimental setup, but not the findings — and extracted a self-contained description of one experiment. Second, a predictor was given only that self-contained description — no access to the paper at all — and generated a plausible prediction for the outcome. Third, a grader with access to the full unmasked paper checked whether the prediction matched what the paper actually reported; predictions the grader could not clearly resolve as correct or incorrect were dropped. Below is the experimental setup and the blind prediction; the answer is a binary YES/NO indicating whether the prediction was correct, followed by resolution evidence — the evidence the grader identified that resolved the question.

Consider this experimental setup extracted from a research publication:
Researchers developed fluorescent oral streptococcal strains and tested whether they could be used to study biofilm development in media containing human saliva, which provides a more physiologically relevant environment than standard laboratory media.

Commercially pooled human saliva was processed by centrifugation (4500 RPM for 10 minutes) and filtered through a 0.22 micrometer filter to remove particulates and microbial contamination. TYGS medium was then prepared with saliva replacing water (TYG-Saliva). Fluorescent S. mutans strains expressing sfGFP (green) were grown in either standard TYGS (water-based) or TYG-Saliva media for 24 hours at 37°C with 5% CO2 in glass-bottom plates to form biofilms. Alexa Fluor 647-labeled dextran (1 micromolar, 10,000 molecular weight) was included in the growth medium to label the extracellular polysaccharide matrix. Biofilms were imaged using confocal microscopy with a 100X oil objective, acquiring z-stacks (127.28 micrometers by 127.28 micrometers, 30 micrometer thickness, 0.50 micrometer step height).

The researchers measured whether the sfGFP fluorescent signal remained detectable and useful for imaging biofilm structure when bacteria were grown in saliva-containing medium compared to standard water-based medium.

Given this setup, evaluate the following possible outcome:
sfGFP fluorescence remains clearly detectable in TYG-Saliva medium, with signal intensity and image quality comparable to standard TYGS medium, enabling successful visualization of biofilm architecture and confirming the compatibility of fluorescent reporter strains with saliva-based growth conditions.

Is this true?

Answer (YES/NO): YES